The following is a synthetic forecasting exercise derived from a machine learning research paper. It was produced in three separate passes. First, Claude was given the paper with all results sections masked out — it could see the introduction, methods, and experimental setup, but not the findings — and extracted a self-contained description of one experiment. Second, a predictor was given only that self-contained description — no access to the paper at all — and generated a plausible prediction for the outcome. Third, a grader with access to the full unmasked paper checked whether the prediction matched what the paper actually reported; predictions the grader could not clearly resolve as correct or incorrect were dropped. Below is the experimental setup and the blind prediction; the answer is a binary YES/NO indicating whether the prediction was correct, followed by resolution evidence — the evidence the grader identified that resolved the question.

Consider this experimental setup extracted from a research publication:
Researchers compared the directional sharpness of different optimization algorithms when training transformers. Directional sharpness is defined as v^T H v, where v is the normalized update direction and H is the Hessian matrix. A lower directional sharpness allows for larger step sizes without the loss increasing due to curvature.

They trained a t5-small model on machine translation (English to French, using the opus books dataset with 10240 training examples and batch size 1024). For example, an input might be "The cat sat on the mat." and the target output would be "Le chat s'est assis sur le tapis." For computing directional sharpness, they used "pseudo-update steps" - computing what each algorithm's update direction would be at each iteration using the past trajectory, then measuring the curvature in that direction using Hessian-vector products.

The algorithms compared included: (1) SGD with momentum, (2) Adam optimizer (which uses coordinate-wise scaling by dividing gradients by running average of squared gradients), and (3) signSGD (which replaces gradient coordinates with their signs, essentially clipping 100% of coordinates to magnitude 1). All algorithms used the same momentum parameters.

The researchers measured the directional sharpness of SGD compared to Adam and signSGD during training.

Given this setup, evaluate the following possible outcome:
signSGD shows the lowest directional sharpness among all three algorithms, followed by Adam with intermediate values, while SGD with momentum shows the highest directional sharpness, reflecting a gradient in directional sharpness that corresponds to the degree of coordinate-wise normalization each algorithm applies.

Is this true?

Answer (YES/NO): YES